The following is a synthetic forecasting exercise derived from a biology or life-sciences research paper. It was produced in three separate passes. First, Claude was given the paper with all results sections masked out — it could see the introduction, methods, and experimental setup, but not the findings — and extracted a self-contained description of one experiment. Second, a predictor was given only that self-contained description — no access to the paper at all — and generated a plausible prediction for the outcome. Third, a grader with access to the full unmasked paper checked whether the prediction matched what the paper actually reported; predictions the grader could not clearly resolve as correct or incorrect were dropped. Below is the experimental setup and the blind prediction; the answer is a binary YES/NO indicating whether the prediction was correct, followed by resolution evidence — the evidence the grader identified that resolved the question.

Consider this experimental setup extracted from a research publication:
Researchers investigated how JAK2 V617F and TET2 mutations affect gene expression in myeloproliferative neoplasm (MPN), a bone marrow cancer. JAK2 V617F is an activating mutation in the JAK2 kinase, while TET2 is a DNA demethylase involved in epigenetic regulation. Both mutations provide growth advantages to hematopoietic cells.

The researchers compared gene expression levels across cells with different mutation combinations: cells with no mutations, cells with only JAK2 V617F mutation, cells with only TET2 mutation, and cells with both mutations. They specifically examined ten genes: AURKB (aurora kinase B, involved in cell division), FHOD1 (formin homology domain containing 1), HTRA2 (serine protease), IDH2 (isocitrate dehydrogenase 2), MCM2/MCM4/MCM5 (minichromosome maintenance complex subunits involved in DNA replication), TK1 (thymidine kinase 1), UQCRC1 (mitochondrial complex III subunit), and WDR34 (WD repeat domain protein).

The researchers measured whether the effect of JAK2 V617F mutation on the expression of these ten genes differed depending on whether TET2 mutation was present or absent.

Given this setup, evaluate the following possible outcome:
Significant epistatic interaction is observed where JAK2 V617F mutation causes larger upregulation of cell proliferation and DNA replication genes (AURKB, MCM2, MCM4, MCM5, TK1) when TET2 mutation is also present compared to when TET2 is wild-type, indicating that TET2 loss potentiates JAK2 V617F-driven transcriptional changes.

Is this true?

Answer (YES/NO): NO